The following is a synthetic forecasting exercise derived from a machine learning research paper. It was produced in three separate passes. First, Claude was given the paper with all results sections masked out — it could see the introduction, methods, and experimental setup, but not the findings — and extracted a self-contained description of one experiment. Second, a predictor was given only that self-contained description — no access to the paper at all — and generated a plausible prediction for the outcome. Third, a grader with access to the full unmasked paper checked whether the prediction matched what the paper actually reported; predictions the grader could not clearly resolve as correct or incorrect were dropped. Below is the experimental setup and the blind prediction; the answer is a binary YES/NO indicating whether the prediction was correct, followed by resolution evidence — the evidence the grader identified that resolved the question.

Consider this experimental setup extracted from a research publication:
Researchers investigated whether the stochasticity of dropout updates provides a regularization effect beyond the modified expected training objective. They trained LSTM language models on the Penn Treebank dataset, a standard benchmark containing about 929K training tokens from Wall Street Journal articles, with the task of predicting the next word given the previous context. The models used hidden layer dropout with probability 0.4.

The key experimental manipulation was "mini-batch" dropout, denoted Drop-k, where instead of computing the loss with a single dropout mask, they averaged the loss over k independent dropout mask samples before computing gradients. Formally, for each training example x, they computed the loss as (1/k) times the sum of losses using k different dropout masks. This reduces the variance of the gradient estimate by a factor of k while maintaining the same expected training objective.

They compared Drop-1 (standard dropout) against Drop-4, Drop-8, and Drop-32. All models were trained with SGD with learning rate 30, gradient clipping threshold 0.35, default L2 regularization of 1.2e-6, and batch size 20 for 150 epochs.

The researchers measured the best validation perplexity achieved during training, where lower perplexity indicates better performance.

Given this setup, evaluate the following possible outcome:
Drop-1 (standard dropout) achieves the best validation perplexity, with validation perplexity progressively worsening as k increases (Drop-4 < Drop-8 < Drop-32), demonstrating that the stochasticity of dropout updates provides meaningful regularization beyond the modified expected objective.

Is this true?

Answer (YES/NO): YES